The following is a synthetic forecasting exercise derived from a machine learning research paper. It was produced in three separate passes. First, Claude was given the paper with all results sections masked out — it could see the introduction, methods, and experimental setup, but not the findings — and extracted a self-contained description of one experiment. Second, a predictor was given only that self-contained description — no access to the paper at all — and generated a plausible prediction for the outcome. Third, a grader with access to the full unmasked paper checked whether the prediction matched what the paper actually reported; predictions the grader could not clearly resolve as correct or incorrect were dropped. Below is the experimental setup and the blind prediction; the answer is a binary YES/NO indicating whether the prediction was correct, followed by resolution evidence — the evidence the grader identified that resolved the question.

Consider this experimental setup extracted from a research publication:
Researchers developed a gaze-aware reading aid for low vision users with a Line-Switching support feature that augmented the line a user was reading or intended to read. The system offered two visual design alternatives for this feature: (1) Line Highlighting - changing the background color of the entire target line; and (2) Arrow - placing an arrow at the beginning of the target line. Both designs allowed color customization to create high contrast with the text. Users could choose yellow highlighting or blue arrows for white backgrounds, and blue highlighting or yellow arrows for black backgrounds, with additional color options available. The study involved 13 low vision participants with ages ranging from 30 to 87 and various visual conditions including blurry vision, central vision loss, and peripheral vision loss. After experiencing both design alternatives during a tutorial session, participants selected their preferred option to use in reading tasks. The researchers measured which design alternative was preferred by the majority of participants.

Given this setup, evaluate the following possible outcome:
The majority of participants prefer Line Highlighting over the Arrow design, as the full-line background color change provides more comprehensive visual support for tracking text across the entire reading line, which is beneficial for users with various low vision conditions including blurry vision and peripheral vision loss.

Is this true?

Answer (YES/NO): YES